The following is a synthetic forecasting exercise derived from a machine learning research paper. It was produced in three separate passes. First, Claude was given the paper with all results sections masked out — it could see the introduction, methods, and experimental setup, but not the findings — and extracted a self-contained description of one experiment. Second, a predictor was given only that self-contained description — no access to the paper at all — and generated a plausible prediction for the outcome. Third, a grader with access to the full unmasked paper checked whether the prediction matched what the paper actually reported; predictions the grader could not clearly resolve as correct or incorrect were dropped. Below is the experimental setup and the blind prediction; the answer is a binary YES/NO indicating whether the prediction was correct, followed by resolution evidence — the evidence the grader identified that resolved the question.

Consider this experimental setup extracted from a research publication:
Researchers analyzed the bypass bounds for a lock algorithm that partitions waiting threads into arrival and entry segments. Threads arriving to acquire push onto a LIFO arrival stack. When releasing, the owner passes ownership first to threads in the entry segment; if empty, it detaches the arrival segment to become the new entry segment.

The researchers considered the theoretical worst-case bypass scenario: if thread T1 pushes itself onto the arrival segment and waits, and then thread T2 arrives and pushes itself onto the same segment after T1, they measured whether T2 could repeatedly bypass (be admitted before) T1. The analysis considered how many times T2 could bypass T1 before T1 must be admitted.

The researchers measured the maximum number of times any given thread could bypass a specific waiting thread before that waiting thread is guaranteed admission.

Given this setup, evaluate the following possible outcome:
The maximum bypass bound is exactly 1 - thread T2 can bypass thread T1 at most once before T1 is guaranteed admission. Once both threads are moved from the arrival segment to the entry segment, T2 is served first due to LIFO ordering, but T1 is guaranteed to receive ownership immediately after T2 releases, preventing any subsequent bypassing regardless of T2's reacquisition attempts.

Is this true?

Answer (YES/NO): YES